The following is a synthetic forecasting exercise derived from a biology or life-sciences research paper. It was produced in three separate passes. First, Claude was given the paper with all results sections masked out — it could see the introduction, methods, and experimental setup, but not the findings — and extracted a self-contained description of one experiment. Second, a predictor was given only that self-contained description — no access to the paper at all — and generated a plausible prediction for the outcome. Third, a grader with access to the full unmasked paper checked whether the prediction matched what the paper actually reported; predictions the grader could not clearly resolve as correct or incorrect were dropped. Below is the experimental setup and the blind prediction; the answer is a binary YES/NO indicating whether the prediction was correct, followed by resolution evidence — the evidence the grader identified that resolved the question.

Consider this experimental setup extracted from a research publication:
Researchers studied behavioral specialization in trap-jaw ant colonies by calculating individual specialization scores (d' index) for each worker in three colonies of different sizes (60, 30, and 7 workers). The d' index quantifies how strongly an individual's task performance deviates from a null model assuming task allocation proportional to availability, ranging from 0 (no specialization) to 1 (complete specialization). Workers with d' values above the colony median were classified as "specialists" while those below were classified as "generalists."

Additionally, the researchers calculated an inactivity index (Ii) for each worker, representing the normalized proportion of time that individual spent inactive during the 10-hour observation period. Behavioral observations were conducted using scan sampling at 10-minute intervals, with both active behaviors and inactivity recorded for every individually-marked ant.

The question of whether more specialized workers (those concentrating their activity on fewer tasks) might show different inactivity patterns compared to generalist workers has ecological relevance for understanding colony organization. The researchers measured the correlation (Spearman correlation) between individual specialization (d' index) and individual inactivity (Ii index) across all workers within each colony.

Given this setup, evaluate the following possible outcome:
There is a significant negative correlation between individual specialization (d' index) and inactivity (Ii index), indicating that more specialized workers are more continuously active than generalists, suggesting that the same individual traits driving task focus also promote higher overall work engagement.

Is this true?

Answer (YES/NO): NO